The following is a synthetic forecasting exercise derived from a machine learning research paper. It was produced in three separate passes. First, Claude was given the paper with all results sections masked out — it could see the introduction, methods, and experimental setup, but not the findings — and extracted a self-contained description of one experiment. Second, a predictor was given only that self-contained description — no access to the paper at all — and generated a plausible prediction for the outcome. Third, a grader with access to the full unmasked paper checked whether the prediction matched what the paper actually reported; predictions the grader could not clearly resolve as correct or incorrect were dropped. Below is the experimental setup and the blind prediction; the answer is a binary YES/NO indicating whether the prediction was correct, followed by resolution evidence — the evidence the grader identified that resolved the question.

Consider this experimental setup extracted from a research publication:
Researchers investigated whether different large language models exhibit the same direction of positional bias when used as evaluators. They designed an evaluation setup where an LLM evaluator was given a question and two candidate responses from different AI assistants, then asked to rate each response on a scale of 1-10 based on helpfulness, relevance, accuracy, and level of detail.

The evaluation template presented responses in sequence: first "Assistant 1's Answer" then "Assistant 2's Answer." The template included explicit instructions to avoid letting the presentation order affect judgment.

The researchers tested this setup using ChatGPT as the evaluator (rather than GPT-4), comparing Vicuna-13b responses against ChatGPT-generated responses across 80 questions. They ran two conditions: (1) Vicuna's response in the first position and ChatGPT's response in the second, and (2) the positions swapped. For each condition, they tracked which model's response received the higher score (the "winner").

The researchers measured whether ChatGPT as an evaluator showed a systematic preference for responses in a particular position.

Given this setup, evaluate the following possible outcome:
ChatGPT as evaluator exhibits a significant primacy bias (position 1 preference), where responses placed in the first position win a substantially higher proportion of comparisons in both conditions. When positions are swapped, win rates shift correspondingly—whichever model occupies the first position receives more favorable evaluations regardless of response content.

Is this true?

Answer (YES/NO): NO